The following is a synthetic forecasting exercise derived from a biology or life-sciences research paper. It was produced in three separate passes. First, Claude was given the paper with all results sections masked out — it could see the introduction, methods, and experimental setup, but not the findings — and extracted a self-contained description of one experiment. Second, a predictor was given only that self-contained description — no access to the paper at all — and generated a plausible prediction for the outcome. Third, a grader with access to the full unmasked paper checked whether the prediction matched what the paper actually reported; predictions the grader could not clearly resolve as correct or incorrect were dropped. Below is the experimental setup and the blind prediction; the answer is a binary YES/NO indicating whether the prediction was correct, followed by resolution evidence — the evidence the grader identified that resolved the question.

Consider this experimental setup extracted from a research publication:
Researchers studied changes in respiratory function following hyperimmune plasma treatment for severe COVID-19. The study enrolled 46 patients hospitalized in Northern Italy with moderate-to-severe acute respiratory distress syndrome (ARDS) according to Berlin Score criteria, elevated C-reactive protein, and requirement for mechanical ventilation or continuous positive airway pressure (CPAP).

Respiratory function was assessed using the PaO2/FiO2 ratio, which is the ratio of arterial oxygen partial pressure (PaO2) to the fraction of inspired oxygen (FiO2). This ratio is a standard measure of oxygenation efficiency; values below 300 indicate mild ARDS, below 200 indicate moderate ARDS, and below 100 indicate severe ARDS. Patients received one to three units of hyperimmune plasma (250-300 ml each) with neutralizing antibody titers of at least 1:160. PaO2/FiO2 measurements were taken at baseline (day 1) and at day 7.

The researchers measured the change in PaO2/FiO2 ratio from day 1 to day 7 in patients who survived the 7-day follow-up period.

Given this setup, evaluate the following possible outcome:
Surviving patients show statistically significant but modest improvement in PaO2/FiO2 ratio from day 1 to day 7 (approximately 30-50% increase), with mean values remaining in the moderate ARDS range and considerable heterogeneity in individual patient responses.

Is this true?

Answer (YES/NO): NO